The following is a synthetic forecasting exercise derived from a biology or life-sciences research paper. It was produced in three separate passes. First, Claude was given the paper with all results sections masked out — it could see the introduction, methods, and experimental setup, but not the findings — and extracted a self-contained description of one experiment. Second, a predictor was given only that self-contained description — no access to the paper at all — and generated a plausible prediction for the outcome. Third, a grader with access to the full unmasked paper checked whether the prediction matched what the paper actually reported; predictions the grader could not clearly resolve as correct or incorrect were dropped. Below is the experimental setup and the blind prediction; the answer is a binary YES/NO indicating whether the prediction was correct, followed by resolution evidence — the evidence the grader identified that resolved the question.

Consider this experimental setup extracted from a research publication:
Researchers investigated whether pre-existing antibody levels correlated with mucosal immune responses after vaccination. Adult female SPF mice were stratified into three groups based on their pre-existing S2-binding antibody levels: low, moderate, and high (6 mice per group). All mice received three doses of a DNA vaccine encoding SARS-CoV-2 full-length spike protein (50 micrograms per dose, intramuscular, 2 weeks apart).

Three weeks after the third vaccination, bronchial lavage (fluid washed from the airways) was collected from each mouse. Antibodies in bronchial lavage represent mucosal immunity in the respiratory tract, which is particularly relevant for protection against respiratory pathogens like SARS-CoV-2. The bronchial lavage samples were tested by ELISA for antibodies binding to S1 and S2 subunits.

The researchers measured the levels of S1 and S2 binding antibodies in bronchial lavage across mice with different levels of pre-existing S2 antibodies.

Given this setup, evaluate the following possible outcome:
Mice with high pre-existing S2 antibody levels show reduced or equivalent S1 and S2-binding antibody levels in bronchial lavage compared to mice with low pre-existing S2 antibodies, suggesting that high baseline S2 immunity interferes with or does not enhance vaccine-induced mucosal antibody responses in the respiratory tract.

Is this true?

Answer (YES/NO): NO